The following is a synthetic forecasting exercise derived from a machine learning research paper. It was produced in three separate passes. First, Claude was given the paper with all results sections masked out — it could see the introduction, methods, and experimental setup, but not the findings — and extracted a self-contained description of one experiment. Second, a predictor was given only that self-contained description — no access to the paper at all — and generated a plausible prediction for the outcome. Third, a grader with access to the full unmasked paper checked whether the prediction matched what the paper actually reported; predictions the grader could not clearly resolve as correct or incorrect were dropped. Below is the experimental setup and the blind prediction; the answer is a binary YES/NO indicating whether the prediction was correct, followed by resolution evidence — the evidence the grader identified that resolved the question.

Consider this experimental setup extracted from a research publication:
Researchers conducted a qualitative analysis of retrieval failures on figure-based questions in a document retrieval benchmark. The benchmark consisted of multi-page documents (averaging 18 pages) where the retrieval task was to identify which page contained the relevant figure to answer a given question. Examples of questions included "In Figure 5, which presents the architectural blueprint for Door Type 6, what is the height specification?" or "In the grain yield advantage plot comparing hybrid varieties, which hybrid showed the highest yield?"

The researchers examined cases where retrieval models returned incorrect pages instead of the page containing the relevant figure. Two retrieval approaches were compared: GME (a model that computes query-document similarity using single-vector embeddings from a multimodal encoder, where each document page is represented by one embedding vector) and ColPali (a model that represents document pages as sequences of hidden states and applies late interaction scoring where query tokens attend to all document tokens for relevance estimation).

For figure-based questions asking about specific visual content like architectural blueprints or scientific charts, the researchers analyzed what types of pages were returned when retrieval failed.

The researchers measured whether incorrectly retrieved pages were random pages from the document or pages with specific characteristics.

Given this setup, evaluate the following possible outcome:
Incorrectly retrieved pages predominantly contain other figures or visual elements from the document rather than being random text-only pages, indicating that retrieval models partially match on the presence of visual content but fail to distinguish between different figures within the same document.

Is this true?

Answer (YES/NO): YES